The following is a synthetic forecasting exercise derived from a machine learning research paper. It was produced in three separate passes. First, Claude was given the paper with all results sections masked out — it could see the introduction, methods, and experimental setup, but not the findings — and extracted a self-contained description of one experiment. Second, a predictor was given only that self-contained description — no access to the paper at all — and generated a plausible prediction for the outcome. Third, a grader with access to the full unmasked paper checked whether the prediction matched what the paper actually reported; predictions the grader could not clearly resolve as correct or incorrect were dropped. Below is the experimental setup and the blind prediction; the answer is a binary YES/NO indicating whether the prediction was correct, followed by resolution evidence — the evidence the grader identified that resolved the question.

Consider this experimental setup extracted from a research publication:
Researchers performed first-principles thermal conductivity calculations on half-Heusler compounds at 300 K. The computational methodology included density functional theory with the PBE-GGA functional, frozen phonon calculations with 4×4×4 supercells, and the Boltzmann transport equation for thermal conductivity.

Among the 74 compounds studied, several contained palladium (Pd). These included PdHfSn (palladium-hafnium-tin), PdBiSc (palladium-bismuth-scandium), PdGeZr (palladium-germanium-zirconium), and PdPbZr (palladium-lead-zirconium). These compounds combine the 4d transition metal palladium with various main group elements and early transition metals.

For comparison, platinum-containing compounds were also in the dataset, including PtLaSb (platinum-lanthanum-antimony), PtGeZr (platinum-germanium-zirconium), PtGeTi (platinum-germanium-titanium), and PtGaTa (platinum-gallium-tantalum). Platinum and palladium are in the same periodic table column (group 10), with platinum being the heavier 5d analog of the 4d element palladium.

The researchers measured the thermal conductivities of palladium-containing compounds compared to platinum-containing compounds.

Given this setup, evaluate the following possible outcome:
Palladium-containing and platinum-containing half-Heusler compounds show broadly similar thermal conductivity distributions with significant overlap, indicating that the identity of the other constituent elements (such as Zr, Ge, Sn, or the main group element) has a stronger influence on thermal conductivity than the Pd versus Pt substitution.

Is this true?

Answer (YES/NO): NO